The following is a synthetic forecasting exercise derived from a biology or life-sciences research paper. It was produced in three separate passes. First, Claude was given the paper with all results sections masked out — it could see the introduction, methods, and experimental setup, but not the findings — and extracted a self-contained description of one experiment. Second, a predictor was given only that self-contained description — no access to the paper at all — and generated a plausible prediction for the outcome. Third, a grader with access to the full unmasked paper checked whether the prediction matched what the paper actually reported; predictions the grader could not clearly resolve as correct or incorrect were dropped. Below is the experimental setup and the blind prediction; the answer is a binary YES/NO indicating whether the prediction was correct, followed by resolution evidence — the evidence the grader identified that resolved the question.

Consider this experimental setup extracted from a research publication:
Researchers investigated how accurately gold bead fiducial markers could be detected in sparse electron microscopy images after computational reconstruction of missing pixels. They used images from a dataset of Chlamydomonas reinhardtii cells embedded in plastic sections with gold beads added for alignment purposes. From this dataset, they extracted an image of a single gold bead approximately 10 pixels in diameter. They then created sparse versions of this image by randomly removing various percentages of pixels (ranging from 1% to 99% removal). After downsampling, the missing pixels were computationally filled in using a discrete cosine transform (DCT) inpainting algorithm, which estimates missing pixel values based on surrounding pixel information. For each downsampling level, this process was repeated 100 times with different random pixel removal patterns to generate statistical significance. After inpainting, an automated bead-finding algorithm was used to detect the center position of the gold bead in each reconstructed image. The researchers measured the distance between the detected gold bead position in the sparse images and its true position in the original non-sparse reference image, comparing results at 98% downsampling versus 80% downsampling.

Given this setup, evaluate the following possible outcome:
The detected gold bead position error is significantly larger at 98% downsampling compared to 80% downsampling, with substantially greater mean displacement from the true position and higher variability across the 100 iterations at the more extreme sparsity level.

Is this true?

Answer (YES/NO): YES